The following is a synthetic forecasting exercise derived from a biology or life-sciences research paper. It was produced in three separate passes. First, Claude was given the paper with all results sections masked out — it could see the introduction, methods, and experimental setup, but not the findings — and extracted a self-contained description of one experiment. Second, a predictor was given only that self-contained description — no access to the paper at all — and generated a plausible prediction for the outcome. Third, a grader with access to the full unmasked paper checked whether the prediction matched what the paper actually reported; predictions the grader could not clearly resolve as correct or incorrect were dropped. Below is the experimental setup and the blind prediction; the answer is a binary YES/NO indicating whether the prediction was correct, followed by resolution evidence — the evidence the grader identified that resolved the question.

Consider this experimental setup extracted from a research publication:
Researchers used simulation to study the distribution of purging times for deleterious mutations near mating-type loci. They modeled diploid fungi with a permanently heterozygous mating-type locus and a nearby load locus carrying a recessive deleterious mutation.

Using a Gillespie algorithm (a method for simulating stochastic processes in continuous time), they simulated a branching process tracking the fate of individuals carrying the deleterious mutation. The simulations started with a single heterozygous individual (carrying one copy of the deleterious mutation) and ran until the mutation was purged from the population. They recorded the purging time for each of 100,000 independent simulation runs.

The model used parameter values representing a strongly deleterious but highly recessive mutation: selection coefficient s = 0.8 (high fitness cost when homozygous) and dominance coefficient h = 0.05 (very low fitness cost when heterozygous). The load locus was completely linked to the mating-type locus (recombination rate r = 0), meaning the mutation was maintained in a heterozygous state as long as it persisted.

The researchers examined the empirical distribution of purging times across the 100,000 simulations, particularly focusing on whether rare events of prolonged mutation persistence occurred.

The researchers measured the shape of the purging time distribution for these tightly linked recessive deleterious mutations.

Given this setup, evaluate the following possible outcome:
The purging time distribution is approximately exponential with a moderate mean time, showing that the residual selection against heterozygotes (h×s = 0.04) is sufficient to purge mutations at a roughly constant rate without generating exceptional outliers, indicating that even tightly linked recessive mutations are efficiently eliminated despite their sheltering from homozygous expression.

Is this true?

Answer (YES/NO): NO